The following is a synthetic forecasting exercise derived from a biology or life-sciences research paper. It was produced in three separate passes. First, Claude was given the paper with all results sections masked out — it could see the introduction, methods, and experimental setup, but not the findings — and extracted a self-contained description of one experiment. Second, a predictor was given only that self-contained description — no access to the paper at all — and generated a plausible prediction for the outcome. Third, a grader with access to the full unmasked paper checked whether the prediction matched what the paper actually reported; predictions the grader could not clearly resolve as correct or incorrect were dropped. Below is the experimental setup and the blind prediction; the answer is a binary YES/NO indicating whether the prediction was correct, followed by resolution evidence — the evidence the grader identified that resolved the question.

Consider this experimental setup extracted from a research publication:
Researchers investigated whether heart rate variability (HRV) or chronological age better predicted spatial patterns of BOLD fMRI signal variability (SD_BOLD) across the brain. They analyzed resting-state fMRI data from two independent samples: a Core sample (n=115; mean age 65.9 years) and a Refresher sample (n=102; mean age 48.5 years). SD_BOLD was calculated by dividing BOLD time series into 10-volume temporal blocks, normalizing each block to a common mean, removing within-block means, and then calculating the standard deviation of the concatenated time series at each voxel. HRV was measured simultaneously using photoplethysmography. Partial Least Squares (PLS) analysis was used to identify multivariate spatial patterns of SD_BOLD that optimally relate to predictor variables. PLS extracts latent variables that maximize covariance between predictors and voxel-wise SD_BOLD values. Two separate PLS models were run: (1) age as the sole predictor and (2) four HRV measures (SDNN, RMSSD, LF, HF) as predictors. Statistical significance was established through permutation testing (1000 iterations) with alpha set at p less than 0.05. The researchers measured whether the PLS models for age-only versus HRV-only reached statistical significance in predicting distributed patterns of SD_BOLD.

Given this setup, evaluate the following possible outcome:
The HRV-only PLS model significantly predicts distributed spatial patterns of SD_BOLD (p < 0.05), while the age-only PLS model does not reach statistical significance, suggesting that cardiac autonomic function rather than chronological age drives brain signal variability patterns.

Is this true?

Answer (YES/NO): YES